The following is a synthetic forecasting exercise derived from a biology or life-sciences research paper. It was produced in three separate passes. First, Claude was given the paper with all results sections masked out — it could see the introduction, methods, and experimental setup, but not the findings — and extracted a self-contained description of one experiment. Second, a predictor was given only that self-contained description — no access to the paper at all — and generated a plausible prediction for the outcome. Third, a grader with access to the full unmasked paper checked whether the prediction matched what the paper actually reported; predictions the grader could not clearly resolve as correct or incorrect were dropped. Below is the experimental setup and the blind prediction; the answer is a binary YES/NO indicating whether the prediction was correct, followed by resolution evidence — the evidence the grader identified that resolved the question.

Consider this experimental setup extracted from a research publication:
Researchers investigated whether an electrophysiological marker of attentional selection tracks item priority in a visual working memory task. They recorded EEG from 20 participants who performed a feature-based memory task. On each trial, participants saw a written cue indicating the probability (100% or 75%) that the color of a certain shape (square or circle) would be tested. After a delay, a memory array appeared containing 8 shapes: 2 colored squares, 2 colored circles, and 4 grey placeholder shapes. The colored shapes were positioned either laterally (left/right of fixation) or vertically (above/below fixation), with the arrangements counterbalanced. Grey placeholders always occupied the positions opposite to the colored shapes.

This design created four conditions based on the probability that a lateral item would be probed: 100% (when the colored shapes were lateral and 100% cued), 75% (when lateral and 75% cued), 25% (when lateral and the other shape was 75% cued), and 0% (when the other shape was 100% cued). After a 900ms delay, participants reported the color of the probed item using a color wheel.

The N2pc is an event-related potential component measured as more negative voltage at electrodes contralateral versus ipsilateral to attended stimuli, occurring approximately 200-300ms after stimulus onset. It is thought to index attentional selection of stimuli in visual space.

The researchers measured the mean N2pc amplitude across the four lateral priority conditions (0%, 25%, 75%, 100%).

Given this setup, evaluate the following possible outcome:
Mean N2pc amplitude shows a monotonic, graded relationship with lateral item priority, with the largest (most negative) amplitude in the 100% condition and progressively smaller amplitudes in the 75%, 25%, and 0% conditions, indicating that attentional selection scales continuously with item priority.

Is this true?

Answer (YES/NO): YES